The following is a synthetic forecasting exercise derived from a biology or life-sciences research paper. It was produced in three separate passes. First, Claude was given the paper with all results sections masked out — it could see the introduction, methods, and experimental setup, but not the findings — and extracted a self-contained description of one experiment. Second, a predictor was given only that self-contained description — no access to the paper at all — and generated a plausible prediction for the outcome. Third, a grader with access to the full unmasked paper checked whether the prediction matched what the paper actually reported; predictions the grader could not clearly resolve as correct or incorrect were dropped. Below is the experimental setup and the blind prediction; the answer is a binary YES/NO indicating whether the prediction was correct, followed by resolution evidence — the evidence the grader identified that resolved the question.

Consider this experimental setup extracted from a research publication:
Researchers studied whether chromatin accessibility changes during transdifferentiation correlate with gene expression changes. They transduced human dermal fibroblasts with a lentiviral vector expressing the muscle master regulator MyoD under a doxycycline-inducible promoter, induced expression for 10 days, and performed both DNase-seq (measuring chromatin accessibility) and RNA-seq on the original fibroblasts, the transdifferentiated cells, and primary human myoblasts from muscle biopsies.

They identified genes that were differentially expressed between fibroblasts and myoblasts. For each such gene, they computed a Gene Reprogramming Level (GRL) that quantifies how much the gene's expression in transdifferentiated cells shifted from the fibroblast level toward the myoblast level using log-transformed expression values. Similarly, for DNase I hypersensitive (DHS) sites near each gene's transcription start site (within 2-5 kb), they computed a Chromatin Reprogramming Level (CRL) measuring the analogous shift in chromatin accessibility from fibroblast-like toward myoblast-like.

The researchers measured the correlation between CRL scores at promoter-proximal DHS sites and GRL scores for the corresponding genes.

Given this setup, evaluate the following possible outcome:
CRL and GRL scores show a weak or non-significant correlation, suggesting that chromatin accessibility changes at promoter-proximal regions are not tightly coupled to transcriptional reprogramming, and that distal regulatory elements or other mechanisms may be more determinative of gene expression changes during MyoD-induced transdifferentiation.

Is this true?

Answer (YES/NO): NO